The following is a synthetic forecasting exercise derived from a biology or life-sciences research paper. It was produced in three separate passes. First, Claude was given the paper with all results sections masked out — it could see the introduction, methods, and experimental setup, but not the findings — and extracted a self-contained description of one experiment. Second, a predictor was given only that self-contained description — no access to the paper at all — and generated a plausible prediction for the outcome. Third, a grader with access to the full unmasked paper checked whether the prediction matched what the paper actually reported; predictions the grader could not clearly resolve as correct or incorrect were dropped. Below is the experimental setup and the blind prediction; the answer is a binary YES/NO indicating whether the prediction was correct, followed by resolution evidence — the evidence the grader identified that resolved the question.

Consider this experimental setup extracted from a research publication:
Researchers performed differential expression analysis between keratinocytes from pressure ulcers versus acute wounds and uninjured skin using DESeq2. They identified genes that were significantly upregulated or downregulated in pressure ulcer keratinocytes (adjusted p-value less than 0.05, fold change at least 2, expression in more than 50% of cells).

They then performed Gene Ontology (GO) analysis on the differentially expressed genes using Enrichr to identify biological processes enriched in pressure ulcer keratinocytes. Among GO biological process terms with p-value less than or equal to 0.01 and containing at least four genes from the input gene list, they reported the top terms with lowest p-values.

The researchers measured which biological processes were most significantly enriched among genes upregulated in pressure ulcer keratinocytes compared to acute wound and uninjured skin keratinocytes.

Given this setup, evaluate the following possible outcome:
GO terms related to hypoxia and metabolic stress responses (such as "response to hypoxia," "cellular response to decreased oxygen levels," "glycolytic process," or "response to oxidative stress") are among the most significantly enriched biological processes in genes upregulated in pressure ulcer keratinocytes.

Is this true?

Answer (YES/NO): NO